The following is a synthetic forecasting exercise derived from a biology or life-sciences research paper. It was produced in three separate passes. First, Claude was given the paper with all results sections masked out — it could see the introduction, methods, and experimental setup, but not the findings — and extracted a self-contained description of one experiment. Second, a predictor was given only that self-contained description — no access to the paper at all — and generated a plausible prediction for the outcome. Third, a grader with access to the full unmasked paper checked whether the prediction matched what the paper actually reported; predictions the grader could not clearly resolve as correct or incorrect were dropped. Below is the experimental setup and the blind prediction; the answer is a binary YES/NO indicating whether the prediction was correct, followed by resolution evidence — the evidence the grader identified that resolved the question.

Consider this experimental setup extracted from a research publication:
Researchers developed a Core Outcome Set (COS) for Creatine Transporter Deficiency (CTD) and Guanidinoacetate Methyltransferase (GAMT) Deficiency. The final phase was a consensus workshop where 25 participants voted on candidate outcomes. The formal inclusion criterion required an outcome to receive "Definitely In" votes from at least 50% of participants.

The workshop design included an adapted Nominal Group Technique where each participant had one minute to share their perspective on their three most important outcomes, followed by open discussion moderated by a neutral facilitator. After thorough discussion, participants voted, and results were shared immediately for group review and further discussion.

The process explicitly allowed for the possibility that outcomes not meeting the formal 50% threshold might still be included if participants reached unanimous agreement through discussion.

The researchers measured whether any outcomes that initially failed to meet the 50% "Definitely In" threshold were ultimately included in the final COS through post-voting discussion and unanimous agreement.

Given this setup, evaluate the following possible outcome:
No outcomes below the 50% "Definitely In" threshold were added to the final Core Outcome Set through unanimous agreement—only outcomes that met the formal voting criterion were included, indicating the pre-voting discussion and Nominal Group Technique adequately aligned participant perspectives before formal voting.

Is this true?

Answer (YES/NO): NO